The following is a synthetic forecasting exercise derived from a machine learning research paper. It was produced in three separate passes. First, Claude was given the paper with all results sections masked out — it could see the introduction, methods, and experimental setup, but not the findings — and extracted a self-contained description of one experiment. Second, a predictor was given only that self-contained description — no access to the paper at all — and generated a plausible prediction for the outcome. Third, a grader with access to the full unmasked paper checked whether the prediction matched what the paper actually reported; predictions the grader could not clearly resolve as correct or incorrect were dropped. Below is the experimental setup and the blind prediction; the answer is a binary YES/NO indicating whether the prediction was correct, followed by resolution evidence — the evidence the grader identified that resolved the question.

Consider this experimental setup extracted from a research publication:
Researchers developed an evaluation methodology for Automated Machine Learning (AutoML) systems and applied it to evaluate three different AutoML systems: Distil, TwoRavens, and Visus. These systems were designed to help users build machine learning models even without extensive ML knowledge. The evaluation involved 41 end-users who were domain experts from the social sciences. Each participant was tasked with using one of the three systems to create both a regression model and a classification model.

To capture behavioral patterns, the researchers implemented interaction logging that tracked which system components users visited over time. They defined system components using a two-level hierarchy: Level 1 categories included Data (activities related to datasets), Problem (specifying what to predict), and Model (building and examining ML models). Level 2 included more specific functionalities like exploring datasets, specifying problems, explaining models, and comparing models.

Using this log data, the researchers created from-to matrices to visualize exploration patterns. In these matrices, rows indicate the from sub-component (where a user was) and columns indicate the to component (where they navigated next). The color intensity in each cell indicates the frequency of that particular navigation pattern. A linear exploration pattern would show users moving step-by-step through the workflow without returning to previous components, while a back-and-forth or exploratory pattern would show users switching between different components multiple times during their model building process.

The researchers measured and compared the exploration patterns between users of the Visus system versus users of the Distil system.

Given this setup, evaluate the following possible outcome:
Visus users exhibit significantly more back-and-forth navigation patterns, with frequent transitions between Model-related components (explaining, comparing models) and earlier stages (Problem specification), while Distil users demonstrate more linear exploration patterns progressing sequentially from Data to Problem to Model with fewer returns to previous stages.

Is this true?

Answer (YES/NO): NO